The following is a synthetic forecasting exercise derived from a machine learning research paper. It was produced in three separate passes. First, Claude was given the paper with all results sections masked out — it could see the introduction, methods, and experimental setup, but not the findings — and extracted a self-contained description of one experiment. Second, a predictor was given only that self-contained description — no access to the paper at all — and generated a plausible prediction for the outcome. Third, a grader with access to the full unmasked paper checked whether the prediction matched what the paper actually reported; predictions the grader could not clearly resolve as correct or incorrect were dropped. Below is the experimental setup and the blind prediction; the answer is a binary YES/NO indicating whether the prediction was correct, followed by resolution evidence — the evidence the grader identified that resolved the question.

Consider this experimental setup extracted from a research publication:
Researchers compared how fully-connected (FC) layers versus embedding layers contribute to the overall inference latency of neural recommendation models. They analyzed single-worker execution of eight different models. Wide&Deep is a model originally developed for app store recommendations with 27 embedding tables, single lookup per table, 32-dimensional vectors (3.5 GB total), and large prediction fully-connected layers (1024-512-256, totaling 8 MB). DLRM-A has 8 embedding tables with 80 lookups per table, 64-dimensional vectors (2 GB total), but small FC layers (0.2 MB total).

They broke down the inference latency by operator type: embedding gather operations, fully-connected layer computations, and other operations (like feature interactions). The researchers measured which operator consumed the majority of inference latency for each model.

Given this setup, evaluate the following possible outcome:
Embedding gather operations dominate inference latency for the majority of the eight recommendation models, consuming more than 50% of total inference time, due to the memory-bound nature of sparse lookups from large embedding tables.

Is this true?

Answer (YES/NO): NO